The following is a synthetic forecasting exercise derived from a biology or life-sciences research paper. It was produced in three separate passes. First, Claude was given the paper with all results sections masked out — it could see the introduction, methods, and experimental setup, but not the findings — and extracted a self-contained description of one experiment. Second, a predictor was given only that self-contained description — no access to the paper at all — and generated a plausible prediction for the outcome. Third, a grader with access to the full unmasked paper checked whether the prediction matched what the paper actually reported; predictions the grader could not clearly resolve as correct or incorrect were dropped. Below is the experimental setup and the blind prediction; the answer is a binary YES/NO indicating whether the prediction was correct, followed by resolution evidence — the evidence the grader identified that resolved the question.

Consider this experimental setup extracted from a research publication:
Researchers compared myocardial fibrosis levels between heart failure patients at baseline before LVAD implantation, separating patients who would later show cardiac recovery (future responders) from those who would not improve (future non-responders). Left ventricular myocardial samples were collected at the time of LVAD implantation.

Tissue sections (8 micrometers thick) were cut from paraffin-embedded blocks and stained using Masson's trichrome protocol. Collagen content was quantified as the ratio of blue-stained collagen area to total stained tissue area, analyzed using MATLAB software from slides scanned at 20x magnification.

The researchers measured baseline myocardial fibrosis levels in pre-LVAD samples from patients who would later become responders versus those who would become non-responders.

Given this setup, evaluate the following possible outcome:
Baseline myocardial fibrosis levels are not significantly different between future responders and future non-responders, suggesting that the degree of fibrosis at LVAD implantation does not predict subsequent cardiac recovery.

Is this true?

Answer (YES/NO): YES